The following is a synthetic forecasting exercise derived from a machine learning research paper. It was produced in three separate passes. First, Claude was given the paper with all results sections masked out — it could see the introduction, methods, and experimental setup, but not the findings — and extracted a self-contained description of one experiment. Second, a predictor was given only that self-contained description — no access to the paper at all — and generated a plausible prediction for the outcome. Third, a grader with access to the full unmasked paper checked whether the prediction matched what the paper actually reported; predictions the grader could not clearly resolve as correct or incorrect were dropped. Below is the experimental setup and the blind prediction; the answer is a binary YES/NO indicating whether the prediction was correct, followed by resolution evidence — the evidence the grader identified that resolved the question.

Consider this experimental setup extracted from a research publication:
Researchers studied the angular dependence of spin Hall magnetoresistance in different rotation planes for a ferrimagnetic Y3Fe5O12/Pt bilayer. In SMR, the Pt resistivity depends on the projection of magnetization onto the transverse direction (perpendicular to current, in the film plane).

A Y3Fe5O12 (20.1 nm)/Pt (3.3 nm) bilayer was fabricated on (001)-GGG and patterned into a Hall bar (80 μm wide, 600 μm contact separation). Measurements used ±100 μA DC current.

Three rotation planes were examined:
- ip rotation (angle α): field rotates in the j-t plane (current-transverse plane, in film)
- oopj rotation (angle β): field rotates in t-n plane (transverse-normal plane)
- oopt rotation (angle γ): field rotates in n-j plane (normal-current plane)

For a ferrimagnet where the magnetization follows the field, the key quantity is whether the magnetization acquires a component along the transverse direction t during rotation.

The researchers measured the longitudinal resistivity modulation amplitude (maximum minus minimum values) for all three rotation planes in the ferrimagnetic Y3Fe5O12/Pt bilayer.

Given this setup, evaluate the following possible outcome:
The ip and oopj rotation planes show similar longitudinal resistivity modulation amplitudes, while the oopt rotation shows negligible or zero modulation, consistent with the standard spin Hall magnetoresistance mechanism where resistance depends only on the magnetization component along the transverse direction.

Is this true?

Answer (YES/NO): YES